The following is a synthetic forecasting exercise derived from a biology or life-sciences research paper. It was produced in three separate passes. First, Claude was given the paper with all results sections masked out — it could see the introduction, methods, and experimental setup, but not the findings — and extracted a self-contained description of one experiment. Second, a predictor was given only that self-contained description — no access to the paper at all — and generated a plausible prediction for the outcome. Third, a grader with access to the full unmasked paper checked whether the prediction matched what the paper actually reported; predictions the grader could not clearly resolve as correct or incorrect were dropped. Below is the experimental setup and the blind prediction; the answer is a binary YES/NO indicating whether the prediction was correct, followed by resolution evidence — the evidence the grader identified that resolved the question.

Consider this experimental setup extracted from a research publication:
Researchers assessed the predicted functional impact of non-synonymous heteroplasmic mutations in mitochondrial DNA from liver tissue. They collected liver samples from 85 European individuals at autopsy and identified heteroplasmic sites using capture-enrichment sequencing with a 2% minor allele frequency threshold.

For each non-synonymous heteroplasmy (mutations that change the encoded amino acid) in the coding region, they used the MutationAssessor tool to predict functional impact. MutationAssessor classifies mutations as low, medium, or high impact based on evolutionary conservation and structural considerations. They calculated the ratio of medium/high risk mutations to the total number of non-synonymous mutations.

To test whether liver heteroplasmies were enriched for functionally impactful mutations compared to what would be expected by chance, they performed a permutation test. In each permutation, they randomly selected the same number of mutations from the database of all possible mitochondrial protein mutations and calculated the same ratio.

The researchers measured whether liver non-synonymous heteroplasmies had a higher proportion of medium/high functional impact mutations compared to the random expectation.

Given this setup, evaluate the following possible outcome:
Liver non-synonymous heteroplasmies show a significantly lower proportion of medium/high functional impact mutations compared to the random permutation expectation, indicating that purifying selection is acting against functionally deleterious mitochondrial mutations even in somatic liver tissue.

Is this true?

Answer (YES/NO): NO